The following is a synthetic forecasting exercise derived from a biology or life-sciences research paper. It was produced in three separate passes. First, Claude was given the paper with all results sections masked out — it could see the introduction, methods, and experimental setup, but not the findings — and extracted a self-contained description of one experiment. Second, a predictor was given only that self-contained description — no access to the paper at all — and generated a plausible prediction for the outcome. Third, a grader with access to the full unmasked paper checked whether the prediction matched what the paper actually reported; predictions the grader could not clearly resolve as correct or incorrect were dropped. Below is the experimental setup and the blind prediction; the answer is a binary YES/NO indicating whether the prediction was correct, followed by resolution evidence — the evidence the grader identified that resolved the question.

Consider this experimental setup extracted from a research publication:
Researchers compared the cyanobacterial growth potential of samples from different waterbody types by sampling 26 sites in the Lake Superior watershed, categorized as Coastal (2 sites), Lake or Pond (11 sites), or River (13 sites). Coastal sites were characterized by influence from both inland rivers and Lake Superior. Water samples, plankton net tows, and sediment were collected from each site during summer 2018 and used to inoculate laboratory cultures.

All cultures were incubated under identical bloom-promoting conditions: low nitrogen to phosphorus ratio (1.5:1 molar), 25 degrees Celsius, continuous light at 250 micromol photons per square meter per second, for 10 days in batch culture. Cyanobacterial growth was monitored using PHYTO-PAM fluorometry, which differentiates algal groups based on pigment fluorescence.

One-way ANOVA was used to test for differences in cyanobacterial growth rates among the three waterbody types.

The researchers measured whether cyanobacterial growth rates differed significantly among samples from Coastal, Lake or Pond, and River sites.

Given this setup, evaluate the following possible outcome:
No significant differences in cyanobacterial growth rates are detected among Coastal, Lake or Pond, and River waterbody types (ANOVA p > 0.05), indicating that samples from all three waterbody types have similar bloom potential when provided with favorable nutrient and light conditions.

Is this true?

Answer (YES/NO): YES